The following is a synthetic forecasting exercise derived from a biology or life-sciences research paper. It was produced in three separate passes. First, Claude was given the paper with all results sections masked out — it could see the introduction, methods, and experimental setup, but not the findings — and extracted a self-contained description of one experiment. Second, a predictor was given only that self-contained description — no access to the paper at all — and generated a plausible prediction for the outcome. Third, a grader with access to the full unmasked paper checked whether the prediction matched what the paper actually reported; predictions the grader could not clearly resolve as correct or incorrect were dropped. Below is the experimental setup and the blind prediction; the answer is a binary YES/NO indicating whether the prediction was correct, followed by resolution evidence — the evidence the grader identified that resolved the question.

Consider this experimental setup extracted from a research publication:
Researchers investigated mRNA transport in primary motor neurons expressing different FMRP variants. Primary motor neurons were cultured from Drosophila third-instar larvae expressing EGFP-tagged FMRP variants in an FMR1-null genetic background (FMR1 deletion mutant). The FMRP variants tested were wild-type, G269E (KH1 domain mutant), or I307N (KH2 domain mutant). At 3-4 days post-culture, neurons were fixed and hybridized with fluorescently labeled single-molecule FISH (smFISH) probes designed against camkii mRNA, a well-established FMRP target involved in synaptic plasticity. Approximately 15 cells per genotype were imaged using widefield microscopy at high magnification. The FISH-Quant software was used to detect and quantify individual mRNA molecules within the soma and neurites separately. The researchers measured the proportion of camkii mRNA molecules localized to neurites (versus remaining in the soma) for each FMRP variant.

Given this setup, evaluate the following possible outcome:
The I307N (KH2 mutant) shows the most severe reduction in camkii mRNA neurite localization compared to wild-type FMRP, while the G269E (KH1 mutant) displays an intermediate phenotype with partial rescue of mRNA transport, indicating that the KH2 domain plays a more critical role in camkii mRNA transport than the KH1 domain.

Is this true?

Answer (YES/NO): NO